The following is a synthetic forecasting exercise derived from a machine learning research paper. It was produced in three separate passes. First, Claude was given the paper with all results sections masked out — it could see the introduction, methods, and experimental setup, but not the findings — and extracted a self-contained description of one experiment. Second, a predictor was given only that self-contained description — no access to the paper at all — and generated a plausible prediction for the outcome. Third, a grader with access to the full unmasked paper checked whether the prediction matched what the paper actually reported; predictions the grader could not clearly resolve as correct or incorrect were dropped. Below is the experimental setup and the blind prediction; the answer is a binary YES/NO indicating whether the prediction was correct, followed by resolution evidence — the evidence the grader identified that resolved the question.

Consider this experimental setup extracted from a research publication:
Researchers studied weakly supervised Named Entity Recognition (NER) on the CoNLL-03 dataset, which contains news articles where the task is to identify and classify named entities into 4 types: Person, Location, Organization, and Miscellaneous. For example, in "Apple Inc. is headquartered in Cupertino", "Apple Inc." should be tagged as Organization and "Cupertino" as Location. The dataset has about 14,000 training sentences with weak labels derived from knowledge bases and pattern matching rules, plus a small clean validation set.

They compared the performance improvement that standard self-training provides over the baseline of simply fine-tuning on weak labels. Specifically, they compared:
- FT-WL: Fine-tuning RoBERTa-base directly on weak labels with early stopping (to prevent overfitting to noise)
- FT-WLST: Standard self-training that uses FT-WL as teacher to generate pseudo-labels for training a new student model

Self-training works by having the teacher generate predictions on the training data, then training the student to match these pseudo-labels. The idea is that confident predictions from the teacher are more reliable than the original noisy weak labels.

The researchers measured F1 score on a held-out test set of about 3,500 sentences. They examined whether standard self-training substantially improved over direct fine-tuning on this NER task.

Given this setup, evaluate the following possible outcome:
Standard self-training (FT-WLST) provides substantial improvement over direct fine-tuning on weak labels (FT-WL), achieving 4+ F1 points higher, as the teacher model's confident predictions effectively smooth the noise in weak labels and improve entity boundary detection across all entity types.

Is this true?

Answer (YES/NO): NO